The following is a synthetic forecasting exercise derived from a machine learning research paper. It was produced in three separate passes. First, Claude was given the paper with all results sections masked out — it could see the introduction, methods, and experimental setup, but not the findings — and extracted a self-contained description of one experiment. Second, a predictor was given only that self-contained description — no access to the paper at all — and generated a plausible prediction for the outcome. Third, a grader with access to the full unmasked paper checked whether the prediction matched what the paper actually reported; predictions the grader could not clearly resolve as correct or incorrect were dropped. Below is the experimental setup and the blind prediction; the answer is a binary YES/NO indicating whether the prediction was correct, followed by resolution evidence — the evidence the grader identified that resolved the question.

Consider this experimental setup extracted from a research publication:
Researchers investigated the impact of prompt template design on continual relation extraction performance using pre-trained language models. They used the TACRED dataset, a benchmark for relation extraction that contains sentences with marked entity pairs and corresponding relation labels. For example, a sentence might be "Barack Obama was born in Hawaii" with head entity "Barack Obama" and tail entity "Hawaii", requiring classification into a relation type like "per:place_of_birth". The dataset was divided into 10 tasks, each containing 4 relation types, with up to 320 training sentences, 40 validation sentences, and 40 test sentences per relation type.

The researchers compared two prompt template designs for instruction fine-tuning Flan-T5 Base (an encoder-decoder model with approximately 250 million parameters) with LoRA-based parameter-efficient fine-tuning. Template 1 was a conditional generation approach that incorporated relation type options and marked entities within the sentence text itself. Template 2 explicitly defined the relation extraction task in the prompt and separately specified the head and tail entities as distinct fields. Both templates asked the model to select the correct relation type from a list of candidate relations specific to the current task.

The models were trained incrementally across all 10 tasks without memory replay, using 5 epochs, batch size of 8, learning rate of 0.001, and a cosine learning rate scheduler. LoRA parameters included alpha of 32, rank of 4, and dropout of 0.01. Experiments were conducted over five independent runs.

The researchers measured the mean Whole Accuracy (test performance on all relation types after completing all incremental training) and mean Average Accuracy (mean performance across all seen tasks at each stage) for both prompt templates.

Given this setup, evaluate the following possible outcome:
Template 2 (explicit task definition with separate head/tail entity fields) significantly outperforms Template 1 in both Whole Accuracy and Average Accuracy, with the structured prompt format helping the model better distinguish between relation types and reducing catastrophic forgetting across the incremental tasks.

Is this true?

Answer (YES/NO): NO